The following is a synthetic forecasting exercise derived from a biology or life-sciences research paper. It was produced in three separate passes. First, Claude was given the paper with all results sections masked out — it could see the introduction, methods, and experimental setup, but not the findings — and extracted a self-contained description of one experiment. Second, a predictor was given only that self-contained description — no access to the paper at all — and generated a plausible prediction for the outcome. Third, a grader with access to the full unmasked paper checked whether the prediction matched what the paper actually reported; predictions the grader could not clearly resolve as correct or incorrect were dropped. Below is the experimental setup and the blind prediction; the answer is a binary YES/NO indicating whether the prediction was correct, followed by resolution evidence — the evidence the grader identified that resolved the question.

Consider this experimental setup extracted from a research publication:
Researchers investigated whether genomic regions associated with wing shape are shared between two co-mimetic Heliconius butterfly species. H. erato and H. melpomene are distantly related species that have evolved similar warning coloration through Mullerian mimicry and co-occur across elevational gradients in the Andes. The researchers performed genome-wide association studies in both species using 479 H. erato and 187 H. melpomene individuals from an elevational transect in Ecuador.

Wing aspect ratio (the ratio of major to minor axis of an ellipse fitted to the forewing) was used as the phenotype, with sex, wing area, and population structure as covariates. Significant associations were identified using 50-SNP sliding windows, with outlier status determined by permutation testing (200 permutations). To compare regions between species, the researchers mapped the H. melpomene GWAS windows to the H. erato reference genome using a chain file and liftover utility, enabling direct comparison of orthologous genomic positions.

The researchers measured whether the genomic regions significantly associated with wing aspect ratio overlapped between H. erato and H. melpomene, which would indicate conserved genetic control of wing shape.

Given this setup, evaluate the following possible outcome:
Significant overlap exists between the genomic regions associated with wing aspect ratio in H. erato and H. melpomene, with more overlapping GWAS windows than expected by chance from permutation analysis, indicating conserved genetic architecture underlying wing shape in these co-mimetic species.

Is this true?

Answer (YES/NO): NO